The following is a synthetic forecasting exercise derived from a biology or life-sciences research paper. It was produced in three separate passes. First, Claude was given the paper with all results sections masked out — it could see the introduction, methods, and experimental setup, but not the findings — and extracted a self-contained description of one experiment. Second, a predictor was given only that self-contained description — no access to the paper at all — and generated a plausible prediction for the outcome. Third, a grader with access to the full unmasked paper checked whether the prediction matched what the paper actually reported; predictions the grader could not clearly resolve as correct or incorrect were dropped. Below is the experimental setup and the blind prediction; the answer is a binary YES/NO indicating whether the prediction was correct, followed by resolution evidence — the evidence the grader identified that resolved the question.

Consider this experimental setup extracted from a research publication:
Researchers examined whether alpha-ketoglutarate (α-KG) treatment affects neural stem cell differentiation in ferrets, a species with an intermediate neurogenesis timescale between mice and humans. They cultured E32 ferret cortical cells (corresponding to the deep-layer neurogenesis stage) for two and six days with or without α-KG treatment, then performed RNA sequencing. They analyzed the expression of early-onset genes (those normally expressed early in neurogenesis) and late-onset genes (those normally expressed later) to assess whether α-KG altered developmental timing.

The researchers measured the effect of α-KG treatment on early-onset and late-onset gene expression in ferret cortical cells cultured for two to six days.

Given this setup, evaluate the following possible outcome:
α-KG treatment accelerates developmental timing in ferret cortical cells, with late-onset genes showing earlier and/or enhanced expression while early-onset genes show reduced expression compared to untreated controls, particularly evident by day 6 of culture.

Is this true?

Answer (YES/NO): YES